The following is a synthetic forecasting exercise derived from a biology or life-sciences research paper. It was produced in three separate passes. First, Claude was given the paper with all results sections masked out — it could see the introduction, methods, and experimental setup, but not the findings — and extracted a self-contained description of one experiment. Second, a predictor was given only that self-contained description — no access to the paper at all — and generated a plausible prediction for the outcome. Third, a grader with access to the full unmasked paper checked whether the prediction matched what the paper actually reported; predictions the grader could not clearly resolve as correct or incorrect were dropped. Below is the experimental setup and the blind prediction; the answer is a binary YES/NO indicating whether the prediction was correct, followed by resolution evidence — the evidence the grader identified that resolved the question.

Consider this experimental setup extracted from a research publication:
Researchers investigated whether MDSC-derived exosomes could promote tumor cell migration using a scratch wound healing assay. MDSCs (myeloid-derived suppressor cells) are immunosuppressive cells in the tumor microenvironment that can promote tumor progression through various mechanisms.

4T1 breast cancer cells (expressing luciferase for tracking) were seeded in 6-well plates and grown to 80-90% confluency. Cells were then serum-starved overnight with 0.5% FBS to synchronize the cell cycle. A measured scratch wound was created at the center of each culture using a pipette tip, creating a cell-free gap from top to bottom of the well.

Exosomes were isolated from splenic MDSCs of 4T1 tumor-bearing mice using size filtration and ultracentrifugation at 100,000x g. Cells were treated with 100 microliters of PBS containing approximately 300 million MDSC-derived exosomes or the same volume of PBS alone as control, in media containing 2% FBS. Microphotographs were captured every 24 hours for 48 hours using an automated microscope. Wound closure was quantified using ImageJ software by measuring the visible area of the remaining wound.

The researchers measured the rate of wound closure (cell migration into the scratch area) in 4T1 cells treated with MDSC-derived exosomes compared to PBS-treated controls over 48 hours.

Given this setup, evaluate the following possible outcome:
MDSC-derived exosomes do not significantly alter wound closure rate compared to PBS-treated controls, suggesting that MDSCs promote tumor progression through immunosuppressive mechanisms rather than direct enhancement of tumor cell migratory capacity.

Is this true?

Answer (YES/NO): NO